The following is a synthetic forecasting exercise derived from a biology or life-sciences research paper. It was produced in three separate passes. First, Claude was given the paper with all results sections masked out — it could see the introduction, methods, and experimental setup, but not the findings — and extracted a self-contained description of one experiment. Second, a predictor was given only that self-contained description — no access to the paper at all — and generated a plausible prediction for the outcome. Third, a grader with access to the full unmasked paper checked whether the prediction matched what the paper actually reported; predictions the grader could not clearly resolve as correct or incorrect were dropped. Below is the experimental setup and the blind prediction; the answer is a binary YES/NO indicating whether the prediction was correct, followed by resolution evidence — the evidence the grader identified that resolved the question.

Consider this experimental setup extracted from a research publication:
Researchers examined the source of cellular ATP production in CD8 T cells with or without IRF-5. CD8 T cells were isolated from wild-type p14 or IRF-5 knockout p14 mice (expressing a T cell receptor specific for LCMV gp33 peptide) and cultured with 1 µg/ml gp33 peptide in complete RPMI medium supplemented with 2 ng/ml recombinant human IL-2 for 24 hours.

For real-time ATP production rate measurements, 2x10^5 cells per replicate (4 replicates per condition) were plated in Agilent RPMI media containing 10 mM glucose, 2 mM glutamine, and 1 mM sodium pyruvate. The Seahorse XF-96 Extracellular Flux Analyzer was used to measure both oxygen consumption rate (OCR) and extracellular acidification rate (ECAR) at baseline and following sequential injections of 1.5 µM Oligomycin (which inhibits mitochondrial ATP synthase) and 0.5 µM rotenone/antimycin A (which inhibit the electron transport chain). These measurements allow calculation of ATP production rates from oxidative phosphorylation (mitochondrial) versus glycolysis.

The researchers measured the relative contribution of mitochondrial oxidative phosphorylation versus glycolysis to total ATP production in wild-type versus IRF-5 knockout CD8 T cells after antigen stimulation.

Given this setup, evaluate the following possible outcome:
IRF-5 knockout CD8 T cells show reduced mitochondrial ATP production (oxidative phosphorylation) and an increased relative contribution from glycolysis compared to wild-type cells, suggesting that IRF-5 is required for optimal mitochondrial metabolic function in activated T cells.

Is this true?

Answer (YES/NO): NO